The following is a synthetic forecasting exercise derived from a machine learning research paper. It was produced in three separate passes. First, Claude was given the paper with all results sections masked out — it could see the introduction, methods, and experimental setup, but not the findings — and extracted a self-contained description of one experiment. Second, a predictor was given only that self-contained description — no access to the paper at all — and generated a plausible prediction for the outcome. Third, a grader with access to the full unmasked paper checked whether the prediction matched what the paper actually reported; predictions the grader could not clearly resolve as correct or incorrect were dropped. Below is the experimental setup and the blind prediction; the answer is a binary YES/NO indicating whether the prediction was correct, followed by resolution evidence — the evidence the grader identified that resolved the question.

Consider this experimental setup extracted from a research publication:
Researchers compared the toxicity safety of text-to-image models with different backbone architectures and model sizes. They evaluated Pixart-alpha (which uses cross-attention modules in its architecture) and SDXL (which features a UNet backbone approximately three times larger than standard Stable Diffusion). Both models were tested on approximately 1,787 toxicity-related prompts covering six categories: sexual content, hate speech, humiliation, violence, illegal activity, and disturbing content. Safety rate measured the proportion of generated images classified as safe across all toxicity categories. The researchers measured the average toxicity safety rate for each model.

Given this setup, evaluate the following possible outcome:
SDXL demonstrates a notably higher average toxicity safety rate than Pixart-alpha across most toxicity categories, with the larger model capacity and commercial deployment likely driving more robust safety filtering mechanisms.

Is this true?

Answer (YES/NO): YES